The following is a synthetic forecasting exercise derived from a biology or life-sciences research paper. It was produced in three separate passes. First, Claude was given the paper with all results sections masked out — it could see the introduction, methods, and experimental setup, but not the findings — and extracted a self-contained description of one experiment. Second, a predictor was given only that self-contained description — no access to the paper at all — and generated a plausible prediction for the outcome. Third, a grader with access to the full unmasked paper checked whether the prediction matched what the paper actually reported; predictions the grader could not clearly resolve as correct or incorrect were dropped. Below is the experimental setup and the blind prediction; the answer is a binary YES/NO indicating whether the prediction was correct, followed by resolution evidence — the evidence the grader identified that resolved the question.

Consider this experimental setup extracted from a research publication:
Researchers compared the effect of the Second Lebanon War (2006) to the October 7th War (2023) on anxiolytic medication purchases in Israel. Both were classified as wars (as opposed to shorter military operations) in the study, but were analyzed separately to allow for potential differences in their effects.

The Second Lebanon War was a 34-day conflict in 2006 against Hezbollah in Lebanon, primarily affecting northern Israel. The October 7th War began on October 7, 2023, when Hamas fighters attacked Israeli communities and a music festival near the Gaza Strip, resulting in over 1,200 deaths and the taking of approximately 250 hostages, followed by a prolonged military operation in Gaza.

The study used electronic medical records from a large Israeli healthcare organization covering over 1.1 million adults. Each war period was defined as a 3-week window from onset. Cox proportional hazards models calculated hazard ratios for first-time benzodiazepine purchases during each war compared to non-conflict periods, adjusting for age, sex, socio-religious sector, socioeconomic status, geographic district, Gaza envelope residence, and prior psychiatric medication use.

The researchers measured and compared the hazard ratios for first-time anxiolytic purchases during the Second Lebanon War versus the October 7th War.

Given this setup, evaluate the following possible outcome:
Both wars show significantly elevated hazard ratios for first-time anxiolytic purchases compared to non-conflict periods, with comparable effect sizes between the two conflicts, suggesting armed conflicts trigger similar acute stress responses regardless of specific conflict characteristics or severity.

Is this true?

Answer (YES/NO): NO